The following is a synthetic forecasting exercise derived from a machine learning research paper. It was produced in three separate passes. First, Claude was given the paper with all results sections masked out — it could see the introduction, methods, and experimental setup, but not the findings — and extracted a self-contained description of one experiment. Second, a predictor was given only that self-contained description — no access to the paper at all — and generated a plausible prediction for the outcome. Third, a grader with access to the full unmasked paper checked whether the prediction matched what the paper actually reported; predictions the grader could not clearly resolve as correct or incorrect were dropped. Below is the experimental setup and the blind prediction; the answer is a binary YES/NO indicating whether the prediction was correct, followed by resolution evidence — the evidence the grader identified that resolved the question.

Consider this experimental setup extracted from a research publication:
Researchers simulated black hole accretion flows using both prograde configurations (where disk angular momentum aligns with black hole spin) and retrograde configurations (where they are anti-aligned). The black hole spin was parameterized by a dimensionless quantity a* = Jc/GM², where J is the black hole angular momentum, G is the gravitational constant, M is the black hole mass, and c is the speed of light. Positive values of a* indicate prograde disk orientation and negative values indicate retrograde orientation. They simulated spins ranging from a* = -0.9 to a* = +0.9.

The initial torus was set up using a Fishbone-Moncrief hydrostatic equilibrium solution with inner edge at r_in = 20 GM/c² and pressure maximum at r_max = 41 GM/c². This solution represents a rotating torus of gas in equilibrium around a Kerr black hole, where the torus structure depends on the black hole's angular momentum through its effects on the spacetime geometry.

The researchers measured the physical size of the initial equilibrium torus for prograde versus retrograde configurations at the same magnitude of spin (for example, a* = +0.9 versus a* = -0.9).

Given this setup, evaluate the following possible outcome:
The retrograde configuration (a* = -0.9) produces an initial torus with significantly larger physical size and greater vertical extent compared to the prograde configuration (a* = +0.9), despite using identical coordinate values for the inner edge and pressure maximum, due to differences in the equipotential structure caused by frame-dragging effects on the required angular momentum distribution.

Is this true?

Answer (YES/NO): NO